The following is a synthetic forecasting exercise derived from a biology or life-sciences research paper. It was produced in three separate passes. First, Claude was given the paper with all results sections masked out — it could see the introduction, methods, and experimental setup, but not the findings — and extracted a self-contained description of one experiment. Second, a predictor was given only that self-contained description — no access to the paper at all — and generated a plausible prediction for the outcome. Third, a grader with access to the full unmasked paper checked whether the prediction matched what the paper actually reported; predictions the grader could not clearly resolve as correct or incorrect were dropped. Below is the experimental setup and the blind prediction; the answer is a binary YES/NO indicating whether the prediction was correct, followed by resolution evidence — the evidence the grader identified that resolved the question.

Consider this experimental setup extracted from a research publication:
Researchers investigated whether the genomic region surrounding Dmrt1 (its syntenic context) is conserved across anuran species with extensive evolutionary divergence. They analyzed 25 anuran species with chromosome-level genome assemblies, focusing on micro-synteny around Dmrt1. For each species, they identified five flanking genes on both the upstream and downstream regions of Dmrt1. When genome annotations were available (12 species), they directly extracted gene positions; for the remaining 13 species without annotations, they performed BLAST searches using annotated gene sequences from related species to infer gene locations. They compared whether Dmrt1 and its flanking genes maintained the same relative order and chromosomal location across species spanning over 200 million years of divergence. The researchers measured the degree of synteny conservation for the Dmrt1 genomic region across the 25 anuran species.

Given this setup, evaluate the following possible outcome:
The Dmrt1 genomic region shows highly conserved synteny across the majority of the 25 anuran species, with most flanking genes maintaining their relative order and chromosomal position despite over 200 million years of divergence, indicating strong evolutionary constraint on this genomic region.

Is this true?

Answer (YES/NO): YES